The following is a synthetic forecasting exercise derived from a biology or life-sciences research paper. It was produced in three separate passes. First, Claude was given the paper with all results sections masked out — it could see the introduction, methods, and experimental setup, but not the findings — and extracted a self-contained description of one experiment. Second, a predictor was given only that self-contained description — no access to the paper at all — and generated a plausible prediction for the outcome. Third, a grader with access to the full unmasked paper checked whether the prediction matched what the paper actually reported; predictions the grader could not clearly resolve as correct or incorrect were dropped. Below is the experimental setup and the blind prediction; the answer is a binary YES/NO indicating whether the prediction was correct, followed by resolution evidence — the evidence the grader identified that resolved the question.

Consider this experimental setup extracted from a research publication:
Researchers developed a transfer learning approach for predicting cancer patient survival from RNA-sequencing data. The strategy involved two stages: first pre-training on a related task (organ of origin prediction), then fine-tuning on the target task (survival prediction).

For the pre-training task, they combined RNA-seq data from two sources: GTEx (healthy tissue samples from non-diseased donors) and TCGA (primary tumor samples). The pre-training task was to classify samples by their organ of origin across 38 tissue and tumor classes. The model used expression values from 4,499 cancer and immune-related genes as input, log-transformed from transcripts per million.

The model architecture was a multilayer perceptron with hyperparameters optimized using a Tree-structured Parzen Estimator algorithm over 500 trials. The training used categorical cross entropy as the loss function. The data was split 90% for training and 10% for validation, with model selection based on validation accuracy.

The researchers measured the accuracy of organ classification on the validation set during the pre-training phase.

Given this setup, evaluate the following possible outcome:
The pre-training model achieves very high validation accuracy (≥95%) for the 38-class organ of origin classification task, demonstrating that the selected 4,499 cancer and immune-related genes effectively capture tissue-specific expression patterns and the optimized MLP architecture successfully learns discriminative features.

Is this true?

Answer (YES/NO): YES